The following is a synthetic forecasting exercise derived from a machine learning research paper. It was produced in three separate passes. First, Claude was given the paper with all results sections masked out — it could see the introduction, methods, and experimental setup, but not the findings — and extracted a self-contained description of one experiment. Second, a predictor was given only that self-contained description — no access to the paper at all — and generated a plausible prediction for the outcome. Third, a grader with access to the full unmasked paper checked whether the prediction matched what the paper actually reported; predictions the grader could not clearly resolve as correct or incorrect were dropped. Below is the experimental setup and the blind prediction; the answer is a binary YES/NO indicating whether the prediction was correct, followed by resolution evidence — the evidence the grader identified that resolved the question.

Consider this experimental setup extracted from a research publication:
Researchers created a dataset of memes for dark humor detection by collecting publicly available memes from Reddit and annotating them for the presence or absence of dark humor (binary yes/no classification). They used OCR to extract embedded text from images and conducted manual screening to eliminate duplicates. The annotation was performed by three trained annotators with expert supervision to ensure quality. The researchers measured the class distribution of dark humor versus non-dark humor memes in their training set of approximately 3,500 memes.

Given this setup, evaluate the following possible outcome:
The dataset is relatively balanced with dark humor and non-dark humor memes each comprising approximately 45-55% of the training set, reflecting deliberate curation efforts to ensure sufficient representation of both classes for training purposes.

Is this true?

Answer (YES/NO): YES